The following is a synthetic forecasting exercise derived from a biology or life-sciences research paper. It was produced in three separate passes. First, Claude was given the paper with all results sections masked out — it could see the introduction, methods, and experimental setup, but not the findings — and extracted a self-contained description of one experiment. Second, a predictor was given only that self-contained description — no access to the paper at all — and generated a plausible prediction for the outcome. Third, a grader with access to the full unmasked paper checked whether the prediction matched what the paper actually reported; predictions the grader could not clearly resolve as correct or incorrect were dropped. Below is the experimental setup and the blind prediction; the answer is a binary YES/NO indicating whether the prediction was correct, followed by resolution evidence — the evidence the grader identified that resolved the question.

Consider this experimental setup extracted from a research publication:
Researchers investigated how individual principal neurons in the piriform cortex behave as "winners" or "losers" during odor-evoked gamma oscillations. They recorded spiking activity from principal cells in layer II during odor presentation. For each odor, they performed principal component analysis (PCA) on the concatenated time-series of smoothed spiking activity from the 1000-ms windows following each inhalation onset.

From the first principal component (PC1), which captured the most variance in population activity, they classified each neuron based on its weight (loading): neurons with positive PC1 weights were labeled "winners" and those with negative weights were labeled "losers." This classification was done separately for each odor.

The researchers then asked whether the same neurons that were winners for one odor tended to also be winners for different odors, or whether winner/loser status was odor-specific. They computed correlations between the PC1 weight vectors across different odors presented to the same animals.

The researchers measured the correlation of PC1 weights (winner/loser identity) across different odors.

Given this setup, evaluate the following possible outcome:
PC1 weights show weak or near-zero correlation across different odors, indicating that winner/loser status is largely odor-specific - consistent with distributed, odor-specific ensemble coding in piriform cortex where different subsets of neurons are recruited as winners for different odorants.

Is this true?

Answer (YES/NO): YES